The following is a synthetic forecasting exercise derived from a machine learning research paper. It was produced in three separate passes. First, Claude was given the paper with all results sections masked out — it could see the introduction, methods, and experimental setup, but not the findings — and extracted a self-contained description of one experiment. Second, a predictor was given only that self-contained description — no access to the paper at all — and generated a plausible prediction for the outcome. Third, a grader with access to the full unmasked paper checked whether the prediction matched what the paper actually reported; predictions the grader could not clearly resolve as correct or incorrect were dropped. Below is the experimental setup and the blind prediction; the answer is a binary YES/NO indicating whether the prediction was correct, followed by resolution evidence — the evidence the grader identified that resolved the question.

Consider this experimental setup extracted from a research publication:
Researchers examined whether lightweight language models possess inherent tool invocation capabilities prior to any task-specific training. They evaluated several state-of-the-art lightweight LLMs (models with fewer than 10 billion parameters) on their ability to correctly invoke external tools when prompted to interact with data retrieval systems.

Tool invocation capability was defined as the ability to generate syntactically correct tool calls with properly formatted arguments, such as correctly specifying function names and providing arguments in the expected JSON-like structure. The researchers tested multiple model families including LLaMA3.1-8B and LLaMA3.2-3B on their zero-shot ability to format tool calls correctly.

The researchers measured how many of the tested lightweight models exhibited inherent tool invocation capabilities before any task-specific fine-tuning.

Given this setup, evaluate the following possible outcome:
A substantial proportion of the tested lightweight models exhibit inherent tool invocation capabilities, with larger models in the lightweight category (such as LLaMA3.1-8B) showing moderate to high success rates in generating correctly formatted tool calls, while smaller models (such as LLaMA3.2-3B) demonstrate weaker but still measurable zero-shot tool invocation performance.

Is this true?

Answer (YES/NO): NO